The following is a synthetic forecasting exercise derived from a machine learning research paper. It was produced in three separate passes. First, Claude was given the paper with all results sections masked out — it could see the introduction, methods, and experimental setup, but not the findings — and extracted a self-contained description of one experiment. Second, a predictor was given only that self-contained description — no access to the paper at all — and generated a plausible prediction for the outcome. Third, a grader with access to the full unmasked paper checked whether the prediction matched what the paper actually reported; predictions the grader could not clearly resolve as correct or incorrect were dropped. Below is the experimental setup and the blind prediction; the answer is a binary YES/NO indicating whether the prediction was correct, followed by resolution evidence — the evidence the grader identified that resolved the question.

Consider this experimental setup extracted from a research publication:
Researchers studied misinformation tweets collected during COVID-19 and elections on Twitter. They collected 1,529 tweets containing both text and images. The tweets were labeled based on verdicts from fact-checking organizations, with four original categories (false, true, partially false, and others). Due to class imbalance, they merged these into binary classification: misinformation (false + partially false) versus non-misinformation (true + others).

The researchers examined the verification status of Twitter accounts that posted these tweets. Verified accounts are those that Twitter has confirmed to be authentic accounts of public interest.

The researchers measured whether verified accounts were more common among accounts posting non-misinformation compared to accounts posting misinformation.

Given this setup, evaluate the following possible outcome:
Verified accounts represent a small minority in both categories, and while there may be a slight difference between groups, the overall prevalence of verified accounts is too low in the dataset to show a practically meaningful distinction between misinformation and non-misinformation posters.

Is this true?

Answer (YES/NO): NO